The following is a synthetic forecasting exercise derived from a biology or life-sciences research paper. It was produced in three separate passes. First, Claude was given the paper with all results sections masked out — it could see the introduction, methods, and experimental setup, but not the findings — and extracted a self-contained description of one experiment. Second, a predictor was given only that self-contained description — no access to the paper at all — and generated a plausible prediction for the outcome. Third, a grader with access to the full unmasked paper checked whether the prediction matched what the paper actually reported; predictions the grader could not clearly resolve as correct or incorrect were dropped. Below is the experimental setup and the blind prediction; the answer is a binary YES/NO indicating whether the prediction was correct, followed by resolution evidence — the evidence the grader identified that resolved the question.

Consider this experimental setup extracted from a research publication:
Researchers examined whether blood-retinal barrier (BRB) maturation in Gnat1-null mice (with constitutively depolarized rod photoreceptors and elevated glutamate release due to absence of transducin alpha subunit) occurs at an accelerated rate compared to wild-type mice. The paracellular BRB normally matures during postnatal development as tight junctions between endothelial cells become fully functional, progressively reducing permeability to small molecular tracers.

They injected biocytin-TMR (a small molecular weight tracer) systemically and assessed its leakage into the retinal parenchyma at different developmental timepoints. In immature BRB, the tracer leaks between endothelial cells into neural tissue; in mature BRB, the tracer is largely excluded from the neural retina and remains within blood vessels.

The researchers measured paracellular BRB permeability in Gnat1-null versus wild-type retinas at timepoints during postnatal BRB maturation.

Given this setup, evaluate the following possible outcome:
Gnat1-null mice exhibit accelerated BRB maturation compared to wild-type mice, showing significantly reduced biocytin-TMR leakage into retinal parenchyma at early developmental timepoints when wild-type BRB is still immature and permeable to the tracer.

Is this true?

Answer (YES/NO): YES